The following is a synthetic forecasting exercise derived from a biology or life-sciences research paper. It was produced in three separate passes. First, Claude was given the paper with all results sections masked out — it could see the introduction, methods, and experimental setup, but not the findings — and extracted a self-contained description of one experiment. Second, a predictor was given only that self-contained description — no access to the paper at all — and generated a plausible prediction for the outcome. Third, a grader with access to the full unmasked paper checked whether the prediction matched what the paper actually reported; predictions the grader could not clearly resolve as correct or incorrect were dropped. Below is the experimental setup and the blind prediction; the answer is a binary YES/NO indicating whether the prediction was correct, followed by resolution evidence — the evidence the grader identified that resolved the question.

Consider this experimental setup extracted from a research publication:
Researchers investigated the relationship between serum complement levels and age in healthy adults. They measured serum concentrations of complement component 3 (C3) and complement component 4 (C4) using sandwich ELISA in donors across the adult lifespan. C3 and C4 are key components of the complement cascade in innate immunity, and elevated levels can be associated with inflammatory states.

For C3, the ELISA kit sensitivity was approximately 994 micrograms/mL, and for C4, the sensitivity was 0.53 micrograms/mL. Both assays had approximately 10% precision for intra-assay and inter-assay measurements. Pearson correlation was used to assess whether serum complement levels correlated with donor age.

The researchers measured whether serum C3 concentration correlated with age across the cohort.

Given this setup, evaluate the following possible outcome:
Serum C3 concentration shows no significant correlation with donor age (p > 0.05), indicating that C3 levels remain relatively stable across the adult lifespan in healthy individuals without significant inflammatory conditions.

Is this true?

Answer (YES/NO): NO